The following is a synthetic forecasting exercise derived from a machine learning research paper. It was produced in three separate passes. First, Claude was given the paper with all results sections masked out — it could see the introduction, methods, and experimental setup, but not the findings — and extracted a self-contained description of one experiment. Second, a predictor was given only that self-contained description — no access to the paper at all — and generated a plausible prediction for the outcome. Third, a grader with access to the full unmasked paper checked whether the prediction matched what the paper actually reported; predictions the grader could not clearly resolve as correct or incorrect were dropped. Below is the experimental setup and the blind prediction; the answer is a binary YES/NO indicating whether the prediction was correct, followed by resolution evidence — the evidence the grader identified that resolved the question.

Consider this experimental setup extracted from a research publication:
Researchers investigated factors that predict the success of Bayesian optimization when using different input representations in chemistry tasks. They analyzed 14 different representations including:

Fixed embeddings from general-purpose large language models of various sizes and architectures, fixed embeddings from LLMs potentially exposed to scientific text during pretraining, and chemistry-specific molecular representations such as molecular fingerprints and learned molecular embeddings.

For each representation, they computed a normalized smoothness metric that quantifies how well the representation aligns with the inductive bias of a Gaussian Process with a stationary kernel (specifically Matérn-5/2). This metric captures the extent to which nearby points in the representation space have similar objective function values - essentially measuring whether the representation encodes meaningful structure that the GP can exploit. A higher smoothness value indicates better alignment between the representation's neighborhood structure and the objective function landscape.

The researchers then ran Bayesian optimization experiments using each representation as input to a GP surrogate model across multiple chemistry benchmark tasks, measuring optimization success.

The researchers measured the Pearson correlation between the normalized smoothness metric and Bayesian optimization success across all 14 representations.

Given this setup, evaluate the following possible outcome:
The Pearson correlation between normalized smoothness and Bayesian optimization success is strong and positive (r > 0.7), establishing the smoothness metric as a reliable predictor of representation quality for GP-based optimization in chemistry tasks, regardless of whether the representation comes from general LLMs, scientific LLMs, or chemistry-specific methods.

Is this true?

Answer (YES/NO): YES